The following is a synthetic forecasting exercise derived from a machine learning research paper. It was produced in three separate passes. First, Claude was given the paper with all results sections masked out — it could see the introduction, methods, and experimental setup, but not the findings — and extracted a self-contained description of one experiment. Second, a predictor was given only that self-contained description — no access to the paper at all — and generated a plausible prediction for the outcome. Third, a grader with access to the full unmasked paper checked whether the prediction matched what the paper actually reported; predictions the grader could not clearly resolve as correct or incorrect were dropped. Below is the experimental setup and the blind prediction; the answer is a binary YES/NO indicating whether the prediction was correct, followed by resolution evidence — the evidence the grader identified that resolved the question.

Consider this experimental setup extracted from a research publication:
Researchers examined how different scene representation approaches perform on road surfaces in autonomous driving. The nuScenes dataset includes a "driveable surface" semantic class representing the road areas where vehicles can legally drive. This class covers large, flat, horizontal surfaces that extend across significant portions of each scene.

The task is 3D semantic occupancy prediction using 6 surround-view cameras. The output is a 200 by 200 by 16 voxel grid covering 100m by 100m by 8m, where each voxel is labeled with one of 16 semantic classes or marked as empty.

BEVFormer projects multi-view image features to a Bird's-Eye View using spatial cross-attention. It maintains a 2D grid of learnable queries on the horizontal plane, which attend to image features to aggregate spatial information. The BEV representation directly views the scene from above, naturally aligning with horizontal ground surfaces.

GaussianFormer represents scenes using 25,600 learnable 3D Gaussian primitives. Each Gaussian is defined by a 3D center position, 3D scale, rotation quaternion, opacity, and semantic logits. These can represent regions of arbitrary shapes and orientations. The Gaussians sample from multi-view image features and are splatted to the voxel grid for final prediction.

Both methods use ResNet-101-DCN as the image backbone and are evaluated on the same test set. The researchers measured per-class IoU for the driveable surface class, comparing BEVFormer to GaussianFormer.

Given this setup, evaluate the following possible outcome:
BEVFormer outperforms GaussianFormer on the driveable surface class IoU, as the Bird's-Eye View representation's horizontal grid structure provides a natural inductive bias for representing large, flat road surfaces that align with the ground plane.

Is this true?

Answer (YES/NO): NO